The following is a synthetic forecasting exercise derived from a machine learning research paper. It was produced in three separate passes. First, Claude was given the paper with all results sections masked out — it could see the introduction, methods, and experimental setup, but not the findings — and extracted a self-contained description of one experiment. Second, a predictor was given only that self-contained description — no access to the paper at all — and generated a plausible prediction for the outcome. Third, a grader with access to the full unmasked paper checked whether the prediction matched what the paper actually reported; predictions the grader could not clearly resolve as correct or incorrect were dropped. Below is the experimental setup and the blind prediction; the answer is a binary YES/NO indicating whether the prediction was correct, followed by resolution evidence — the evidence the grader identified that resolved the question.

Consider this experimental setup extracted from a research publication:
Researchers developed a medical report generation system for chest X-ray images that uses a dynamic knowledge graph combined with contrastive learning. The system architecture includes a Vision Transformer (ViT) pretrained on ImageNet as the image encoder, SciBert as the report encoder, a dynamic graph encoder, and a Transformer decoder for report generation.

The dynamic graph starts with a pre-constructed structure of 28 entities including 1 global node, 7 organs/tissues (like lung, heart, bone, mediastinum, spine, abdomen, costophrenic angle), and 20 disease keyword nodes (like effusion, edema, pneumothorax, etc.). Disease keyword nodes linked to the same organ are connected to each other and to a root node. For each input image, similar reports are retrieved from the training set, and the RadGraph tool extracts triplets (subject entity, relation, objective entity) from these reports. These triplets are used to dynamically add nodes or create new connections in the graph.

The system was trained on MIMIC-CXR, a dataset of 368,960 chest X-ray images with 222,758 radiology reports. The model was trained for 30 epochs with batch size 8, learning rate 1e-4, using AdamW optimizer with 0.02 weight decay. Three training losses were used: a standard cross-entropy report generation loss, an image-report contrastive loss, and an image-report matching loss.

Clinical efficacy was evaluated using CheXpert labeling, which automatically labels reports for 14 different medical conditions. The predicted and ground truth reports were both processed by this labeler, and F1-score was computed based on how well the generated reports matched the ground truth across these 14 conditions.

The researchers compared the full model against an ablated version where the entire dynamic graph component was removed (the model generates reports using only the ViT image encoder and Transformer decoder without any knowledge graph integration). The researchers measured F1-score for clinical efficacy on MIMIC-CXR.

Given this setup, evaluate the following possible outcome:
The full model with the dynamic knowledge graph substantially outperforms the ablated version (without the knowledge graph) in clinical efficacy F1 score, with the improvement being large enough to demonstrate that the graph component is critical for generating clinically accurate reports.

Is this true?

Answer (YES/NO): YES